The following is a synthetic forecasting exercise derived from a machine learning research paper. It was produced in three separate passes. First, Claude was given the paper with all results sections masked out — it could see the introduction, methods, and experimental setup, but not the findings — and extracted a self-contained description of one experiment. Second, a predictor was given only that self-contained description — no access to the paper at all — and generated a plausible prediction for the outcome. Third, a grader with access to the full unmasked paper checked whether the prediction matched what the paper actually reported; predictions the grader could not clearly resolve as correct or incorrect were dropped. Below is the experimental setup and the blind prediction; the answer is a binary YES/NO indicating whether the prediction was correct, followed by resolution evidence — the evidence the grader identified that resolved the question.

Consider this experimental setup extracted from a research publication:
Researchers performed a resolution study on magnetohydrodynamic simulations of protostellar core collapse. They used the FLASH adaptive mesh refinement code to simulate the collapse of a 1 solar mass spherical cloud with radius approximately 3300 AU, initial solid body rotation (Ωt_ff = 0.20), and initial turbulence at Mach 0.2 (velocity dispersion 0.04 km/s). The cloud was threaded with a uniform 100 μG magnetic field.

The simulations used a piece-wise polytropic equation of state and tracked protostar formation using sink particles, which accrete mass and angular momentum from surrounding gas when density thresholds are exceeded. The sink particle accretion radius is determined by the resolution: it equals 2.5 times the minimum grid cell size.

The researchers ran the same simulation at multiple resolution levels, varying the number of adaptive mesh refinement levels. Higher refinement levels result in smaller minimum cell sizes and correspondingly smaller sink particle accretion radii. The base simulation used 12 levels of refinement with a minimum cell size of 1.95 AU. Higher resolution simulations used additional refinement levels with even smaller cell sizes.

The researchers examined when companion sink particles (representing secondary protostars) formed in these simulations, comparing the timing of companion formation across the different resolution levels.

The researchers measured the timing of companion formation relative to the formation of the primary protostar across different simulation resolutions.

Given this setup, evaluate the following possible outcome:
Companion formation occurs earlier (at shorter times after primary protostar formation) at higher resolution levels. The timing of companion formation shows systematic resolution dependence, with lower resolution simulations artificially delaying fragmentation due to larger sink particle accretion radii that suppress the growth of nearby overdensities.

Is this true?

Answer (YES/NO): NO